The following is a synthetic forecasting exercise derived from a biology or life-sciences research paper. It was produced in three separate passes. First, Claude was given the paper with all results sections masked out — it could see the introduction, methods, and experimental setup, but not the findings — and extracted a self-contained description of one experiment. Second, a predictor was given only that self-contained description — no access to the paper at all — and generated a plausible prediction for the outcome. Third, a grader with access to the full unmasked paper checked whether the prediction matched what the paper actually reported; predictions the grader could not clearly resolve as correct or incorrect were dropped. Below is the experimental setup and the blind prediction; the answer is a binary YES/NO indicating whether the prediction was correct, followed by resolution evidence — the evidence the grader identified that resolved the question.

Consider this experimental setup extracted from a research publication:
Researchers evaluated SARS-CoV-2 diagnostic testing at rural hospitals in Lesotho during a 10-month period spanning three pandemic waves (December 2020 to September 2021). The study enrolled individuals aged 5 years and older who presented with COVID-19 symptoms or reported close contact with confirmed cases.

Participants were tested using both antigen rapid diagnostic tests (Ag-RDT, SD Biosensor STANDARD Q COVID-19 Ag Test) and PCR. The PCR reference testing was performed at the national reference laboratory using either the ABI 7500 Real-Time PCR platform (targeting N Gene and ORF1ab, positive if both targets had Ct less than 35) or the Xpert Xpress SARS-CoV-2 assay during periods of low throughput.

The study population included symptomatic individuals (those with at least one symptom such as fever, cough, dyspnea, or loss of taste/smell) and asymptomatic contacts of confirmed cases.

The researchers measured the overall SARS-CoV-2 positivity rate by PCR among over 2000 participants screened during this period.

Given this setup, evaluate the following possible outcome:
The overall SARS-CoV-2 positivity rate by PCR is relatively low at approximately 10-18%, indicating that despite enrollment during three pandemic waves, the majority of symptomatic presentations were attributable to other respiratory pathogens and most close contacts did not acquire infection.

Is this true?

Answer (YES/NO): NO